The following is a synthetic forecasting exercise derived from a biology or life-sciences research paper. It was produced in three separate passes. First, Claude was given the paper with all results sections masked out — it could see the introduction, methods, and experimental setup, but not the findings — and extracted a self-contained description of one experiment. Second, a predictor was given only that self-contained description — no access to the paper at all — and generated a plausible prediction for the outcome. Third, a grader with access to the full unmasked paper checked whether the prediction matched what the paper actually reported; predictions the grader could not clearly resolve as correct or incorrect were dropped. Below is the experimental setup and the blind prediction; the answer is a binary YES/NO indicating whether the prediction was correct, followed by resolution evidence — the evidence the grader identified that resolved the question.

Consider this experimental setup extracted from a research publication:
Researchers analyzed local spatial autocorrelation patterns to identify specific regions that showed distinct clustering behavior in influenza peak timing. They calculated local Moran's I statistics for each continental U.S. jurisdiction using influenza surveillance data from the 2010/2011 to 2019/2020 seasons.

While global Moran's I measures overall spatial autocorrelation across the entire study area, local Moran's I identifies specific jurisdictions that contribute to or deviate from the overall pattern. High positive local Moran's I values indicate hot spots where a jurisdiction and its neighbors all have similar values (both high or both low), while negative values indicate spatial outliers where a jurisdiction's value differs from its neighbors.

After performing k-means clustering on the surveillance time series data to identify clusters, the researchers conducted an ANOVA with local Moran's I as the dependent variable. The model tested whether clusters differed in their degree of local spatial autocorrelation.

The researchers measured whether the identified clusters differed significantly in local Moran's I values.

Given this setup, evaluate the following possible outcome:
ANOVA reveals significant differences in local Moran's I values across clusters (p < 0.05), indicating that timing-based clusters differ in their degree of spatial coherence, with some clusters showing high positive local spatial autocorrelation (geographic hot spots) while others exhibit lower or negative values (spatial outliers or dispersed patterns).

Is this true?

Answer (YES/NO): YES